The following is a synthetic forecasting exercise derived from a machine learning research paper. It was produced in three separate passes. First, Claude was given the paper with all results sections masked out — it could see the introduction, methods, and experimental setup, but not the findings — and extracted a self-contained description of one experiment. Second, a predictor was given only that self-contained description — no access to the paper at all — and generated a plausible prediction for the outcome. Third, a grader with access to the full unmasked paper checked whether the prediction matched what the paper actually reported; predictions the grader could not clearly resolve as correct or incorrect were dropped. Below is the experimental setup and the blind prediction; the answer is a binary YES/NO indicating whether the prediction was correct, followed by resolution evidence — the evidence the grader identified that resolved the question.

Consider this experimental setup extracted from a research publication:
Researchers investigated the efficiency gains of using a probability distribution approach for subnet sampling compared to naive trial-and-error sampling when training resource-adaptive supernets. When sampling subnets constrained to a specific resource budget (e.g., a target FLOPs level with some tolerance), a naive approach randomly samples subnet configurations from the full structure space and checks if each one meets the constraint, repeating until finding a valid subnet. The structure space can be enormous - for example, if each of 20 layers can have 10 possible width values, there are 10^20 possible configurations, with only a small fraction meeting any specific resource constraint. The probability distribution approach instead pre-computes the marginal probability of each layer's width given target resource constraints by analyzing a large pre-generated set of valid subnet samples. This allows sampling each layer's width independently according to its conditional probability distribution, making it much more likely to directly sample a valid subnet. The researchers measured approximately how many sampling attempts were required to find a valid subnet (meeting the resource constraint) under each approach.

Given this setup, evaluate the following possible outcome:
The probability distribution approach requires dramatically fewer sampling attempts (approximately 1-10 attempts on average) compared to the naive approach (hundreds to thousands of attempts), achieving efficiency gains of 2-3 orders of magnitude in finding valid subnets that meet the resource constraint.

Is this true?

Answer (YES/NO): NO